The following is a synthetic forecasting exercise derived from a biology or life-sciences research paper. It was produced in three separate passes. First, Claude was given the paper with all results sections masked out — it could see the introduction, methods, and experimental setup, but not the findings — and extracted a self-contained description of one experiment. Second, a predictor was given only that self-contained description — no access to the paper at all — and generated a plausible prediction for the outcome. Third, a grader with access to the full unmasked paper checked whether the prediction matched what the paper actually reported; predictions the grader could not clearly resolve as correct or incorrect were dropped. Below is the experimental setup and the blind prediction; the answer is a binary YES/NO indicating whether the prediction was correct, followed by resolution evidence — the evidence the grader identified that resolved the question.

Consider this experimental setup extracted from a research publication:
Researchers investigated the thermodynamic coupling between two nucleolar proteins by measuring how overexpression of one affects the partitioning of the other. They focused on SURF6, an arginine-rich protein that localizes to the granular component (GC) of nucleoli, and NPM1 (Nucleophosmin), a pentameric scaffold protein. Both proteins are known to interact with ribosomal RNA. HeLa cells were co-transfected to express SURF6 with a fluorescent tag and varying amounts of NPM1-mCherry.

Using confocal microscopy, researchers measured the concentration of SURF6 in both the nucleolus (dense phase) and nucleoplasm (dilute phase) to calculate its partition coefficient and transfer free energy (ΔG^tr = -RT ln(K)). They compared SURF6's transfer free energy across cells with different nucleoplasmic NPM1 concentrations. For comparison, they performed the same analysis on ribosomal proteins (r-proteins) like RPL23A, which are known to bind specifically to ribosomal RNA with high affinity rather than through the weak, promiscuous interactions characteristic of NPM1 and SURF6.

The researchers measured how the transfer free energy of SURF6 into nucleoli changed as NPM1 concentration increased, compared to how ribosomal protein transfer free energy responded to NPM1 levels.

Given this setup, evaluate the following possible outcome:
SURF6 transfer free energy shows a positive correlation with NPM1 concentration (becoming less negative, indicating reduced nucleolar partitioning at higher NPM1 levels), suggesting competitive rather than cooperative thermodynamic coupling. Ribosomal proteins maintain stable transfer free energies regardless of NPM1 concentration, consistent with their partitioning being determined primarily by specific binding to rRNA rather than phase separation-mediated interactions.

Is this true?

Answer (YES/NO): YES